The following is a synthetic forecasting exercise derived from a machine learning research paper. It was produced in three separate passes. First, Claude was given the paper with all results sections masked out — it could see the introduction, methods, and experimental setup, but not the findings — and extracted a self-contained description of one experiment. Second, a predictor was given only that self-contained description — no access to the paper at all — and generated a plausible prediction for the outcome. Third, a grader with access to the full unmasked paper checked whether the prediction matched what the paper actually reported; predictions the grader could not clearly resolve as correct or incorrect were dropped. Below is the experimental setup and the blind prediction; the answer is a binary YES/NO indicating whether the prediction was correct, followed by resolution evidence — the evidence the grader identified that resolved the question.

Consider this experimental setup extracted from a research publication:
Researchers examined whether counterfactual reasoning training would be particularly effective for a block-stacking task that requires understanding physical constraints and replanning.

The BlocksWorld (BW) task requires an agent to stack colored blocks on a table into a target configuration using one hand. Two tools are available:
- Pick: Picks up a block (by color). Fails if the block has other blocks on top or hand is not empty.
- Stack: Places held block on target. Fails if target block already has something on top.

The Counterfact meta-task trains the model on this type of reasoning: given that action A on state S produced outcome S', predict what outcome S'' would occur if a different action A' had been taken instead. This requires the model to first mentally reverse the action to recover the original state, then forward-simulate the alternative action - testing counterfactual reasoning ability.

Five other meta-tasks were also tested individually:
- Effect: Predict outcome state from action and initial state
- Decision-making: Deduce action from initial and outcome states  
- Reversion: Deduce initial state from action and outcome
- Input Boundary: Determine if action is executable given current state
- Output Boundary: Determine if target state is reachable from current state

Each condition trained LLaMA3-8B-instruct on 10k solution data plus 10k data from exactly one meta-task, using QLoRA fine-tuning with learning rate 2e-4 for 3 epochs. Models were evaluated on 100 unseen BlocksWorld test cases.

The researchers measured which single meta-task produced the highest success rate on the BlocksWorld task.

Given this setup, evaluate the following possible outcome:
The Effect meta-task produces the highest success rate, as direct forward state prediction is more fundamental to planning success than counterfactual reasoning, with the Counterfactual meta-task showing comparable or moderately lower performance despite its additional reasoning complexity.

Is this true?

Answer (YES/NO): NO